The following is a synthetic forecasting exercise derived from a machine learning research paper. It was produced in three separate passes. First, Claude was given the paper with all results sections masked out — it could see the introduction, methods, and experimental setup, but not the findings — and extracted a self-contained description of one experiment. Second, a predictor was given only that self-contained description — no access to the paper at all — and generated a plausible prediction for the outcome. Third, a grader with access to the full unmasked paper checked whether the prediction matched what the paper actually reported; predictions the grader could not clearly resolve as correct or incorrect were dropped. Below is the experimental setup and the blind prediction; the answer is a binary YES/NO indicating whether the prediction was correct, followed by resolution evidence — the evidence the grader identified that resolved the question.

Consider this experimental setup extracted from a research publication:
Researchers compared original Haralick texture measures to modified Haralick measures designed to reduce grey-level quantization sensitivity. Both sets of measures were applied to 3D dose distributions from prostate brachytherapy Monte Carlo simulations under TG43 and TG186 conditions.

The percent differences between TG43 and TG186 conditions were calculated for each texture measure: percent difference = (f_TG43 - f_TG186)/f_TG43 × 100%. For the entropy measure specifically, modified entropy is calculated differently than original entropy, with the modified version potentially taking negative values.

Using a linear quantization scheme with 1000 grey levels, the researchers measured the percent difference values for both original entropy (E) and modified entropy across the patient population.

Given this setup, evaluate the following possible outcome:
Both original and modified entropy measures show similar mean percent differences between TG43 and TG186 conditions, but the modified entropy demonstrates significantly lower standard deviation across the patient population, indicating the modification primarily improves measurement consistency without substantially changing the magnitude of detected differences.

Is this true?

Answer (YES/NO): NO